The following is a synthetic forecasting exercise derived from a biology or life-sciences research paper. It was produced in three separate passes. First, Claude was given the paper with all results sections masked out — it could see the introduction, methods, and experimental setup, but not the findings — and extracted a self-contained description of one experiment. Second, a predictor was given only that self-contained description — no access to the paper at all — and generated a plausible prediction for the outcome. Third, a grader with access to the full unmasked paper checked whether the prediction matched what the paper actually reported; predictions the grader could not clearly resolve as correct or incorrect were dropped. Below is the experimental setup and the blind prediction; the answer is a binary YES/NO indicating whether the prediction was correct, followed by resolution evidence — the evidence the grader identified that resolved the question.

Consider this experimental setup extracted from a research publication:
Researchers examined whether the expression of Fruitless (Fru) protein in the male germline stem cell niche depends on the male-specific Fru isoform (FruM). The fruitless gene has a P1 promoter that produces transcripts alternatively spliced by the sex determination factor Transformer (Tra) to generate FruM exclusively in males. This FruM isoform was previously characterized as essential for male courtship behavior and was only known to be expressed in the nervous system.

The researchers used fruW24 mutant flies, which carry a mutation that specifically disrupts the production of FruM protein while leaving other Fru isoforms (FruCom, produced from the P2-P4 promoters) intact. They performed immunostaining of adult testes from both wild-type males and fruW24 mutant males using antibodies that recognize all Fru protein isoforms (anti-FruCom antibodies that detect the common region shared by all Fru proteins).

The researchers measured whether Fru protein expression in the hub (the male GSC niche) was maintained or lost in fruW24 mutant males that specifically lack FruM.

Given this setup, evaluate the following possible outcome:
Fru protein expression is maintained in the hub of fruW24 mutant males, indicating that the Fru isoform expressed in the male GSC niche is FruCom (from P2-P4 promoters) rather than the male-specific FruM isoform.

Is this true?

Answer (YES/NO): YES